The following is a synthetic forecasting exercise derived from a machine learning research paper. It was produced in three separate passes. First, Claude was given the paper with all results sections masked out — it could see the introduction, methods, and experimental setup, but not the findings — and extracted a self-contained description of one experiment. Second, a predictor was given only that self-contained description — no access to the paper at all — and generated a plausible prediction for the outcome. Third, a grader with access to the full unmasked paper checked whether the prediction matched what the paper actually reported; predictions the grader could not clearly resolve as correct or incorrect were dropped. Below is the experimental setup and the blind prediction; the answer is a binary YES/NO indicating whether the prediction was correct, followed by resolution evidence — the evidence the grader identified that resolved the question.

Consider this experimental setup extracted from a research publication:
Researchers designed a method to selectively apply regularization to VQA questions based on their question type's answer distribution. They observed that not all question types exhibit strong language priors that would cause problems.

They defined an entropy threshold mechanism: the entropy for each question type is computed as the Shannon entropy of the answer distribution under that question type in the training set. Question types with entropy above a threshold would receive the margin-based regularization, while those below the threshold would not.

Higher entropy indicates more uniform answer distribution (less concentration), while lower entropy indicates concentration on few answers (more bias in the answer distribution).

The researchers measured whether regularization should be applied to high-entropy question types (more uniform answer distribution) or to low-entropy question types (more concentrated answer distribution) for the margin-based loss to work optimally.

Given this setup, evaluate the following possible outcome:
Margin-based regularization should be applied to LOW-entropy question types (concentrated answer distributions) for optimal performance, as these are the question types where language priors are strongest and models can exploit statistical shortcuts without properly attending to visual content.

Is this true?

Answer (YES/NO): NO